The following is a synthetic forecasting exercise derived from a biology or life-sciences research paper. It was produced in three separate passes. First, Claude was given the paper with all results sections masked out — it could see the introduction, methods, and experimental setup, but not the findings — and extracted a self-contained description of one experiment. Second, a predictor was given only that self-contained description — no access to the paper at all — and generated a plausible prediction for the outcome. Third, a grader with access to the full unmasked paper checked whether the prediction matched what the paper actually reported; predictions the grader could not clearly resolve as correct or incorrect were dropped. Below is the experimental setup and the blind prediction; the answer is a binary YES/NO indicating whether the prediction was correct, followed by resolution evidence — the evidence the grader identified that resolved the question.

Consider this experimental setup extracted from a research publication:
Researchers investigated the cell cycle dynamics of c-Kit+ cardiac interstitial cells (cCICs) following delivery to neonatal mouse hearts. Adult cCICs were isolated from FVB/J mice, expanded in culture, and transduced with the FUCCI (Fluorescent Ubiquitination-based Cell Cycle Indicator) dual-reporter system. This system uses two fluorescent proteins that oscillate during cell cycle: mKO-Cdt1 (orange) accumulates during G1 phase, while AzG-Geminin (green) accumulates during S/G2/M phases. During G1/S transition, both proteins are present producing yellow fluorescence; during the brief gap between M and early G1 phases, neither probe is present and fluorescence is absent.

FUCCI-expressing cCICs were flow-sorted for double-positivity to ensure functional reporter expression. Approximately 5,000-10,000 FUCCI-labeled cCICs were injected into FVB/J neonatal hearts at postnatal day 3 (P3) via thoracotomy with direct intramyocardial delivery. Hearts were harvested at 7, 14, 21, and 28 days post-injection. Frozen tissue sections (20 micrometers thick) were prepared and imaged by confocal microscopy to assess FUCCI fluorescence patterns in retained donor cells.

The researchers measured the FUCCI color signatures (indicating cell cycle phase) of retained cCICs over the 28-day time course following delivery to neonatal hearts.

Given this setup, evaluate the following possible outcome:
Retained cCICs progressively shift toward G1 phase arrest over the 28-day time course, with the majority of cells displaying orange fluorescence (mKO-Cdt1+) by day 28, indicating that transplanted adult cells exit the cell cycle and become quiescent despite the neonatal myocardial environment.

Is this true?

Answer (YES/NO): YES